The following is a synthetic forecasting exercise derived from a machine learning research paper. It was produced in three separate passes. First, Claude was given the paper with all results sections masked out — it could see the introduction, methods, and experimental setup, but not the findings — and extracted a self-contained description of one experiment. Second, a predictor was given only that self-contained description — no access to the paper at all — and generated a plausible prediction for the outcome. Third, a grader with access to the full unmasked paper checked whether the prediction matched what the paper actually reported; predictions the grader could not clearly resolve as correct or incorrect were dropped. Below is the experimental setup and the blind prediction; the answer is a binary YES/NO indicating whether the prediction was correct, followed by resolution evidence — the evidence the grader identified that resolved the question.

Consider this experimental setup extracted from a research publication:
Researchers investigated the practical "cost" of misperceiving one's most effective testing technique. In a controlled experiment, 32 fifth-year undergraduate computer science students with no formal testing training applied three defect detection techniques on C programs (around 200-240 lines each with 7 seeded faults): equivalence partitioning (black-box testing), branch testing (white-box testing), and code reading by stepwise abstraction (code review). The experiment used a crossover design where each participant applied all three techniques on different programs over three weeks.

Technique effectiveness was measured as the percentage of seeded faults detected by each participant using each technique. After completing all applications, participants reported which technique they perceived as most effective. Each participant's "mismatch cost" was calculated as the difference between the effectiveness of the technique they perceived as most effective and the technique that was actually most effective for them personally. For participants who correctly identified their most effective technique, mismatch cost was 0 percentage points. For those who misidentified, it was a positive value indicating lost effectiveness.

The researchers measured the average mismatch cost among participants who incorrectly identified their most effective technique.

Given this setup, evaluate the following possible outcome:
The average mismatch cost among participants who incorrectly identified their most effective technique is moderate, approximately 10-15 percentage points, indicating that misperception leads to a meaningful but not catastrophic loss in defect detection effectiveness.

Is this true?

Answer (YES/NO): NO